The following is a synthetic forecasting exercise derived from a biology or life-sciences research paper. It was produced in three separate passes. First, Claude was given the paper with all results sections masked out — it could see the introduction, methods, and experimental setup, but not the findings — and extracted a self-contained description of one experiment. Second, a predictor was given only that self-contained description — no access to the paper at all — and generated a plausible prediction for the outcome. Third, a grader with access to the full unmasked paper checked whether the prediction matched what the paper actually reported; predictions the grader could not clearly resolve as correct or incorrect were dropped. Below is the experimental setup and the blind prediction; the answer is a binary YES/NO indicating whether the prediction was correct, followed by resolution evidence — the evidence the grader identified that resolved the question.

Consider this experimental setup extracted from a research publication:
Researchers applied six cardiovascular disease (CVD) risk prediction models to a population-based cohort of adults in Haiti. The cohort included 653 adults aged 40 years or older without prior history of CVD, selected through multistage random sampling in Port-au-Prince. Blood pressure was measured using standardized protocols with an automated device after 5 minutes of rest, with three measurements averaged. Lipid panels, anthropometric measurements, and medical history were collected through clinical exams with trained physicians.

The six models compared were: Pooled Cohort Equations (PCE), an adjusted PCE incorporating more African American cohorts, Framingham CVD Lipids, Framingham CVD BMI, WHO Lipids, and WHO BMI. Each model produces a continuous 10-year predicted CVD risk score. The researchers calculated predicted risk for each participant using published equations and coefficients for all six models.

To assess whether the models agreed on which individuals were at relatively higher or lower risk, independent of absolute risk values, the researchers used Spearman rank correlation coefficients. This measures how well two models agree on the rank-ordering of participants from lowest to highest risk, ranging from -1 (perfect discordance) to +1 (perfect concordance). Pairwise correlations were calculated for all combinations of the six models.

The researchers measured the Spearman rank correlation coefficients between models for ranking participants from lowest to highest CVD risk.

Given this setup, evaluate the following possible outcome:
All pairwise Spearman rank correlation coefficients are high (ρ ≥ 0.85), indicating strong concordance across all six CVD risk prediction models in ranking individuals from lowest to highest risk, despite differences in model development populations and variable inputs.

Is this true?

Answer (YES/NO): YES